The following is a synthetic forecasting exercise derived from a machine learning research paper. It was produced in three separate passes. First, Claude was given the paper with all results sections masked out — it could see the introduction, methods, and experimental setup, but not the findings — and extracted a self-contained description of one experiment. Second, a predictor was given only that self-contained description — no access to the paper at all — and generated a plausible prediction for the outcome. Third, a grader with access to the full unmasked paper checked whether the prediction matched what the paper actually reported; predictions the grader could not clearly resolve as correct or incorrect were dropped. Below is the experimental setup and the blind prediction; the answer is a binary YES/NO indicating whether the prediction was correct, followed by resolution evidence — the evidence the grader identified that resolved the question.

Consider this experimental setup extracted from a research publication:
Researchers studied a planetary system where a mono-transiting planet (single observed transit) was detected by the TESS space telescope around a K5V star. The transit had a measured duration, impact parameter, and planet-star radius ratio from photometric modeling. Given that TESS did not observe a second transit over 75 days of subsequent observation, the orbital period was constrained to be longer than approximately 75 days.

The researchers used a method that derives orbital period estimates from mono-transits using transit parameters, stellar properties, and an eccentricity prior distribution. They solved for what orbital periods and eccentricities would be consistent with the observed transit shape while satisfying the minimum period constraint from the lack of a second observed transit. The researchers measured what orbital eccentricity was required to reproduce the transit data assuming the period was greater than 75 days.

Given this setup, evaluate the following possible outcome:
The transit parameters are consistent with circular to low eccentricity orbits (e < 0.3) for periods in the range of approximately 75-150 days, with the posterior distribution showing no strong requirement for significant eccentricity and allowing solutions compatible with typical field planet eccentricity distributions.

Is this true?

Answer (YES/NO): NO